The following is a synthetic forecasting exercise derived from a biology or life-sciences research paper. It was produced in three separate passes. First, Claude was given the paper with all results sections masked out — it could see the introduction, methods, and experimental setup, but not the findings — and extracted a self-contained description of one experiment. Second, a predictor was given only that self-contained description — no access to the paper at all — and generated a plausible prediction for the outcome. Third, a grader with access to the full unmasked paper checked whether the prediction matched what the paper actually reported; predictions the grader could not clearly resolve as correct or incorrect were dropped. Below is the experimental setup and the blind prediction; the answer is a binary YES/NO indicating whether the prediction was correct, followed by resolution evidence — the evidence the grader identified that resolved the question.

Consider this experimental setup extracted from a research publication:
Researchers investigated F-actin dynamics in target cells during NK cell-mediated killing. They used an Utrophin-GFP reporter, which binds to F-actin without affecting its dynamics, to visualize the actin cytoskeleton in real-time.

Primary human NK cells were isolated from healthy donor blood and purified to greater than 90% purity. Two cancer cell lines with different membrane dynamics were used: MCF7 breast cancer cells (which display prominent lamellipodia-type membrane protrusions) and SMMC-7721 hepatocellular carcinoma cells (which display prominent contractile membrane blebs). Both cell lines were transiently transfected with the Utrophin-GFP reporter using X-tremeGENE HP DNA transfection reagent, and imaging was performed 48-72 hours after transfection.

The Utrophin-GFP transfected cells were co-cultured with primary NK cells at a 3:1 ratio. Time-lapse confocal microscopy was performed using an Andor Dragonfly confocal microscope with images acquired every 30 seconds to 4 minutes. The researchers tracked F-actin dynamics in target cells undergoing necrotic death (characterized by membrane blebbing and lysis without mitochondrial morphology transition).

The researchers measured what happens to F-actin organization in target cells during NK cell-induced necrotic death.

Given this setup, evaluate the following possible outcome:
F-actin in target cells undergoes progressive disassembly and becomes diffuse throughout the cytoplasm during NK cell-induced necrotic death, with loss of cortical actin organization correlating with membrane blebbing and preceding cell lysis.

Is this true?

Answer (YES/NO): NO